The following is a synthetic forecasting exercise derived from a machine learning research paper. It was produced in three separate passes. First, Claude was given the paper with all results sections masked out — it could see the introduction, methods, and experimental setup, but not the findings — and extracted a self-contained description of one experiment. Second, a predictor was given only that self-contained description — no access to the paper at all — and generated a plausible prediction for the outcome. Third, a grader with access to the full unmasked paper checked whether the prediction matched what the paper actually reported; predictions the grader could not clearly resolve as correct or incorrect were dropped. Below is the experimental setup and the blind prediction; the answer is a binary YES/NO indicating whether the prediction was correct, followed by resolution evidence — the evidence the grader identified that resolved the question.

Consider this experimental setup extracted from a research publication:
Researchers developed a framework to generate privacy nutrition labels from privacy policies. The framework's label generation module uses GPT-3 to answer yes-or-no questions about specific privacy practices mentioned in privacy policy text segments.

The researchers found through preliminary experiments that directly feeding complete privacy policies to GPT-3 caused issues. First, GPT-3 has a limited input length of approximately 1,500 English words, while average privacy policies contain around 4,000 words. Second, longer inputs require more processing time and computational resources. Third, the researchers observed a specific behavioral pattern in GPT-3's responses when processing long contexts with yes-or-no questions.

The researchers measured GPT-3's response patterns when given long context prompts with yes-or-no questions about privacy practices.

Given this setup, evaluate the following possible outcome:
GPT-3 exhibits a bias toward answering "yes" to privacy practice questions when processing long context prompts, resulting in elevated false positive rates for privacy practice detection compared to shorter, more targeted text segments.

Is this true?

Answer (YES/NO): YES